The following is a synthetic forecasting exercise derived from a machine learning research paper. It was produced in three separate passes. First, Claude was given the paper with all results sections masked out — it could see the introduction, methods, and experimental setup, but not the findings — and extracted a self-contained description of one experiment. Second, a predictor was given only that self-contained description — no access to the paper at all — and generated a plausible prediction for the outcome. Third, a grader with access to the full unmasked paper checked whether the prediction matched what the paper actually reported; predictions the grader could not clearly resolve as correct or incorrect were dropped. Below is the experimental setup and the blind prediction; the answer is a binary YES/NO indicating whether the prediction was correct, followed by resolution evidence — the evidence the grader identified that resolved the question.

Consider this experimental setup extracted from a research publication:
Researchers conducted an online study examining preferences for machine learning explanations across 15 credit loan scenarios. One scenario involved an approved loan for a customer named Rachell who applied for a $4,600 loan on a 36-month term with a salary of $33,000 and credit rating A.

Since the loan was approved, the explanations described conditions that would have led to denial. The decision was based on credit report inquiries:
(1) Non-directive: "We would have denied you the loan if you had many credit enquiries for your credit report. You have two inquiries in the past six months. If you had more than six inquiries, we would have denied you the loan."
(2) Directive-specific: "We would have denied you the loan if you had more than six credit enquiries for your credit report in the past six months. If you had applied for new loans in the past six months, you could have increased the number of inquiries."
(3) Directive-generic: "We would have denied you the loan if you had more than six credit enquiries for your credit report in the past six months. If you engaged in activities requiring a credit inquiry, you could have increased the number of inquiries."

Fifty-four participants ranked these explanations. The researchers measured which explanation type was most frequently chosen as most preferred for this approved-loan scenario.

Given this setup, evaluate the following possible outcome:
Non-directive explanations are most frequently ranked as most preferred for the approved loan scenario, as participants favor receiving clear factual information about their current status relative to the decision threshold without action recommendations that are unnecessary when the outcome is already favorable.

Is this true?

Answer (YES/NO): YES